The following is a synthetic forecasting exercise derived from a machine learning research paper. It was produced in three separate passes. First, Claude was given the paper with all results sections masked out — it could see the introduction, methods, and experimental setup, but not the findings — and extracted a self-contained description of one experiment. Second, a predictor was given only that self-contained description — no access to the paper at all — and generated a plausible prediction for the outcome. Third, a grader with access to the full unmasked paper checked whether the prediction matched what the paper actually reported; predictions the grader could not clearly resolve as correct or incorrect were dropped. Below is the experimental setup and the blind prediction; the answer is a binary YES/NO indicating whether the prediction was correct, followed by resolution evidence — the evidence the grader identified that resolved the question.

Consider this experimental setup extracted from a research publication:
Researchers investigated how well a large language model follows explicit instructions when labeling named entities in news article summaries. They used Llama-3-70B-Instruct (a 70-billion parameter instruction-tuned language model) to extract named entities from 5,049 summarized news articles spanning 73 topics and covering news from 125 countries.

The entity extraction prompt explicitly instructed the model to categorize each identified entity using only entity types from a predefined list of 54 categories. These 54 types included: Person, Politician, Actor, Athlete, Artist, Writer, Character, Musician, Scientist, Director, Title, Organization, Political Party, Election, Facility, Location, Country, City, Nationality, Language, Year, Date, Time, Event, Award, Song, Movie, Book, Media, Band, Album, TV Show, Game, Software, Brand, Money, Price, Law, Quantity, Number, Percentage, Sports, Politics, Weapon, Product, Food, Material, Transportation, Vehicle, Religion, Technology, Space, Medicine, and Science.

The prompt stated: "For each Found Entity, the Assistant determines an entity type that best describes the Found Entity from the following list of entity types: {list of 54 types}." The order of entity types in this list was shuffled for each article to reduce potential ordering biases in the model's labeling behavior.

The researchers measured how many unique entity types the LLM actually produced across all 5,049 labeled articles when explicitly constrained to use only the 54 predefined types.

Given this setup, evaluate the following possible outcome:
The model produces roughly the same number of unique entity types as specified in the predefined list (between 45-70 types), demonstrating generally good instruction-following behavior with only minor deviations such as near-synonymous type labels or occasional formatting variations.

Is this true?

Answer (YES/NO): NO